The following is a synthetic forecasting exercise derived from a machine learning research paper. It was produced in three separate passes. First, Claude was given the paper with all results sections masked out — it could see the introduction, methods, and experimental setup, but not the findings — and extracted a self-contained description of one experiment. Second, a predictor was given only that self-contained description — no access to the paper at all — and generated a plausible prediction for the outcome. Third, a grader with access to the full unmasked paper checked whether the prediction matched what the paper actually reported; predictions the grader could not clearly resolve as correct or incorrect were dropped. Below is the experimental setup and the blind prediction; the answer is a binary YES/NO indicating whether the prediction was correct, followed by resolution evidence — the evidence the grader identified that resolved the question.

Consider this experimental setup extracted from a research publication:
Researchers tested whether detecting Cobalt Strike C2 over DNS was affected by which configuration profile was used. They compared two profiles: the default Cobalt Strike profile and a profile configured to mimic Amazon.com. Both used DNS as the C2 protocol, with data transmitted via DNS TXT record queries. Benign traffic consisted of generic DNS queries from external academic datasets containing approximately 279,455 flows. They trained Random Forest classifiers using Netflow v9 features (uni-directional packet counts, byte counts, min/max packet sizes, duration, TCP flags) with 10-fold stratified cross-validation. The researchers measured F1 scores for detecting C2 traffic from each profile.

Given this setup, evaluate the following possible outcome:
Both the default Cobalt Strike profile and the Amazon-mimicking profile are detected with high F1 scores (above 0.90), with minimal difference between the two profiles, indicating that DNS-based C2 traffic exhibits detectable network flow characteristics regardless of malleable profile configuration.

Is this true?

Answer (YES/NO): YES